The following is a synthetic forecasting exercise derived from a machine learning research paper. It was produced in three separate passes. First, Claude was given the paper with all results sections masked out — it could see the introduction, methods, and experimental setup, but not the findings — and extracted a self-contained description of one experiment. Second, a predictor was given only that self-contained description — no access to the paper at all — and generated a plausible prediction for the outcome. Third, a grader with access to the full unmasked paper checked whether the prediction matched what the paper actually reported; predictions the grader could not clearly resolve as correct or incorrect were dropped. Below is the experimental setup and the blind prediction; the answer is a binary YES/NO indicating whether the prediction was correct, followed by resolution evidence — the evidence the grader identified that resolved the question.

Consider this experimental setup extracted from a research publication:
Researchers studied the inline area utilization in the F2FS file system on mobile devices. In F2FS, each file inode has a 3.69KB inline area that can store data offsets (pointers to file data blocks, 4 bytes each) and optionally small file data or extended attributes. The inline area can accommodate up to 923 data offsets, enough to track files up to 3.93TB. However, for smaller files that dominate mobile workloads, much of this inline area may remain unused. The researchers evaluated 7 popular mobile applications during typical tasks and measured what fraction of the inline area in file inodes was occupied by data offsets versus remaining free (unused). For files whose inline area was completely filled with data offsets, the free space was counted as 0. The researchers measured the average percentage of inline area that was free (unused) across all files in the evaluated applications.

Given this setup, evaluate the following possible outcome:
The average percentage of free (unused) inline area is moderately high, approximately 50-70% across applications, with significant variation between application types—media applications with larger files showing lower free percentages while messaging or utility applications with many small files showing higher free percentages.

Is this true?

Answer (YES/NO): NO